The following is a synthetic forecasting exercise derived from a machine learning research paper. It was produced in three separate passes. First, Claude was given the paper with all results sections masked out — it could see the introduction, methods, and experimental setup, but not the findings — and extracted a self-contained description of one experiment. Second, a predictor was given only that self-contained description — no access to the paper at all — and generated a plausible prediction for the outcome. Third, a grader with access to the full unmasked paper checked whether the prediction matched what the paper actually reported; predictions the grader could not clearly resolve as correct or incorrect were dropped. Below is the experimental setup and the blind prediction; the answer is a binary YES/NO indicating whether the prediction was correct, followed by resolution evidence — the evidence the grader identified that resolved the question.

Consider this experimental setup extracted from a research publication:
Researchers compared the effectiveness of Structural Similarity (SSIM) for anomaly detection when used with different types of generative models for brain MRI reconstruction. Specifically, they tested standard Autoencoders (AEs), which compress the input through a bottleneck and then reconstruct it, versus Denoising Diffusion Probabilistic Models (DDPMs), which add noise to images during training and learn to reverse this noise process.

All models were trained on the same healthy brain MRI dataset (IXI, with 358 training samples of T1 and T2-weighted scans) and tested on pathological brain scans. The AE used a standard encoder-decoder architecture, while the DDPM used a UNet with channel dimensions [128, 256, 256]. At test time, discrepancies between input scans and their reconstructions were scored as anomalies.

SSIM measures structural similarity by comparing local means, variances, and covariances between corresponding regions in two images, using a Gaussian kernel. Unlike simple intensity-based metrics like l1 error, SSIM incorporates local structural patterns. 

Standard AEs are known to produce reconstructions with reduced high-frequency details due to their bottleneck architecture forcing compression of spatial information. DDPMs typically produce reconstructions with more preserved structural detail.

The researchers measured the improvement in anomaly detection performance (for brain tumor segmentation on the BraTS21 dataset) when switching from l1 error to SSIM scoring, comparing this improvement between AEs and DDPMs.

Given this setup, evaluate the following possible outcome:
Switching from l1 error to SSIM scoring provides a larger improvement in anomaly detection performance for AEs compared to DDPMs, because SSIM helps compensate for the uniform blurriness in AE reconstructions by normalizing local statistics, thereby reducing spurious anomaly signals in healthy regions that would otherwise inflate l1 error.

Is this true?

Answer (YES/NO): NO